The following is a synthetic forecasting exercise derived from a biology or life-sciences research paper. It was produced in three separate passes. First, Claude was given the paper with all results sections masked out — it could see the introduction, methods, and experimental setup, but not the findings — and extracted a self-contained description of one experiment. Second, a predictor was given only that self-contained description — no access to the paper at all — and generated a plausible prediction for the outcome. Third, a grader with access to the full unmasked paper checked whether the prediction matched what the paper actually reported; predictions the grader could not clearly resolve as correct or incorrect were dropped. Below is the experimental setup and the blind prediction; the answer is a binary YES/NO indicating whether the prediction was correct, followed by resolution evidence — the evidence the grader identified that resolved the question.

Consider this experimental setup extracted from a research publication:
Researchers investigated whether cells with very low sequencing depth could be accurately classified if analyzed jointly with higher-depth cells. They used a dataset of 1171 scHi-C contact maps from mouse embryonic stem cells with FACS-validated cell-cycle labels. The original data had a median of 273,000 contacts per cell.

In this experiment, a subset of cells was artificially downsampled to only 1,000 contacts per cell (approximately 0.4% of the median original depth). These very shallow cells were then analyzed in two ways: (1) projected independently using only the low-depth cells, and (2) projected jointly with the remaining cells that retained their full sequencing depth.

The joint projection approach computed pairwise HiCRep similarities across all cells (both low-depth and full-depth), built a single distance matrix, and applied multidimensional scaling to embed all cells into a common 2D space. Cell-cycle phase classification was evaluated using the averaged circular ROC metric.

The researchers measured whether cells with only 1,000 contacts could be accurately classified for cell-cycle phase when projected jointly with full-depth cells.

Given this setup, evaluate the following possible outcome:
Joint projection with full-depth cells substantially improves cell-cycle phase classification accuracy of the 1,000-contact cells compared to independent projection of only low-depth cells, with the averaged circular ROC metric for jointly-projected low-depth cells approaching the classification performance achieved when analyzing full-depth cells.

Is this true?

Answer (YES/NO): YES